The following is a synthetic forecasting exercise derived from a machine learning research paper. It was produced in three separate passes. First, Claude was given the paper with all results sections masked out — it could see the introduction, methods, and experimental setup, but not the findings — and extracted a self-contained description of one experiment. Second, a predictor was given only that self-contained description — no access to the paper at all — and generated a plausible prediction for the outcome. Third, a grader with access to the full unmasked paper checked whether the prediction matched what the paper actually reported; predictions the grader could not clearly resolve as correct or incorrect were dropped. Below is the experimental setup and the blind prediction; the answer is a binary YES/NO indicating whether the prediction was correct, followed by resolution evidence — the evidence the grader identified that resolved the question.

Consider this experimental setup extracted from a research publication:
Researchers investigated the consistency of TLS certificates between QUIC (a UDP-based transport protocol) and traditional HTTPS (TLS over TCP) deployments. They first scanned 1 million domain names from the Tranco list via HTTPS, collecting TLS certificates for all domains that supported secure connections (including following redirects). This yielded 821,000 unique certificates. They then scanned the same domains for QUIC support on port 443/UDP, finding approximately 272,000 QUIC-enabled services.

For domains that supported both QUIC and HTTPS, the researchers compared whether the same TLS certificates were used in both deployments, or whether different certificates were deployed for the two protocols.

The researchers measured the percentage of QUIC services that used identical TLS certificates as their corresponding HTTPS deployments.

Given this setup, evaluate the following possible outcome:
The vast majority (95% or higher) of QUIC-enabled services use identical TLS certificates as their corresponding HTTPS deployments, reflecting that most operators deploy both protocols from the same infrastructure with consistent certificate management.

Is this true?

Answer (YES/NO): YES